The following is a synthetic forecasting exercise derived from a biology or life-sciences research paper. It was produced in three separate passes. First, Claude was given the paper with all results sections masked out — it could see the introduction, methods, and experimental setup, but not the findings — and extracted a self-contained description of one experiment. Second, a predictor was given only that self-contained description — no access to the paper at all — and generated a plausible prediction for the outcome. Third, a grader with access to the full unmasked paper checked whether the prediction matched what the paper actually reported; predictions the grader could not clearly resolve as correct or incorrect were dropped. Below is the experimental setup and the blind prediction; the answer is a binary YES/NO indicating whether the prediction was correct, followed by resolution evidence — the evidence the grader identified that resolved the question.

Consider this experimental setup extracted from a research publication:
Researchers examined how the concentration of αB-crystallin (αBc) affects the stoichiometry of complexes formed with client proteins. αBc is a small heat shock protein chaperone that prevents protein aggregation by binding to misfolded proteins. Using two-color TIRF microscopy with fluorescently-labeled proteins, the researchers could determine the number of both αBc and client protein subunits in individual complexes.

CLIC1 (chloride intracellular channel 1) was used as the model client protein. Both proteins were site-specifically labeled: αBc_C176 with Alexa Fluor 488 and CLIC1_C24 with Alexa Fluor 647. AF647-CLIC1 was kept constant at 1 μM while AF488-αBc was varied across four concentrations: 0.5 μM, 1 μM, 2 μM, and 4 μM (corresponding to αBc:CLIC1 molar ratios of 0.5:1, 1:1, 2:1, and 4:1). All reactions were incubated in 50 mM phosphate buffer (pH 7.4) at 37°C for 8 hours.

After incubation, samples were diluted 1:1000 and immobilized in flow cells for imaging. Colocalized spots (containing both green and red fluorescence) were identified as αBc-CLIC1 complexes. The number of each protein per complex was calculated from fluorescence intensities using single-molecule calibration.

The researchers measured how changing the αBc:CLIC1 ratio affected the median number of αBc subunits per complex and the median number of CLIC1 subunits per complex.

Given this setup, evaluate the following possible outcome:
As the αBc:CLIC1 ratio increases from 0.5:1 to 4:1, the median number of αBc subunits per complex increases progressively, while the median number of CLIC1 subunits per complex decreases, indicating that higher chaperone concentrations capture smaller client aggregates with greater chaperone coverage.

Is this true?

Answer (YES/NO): NO